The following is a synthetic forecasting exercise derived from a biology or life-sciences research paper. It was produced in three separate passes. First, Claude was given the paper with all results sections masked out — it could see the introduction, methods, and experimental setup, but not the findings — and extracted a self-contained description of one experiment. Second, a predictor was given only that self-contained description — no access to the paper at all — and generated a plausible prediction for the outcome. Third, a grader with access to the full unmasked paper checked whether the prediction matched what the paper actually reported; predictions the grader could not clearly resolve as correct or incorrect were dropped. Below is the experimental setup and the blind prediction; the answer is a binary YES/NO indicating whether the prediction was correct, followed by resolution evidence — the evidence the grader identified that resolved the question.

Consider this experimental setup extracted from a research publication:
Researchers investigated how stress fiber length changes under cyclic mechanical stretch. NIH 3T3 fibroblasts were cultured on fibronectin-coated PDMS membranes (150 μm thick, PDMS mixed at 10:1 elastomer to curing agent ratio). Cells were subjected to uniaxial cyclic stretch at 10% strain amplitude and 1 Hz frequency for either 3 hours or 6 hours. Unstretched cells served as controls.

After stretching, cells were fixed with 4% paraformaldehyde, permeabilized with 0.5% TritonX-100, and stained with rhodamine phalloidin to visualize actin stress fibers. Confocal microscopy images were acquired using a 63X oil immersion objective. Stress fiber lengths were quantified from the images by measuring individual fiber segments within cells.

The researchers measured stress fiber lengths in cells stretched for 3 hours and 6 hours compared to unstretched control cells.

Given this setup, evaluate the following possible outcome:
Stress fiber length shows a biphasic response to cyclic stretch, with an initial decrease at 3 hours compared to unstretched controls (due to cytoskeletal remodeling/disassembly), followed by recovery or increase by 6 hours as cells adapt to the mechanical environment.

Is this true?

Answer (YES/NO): NO